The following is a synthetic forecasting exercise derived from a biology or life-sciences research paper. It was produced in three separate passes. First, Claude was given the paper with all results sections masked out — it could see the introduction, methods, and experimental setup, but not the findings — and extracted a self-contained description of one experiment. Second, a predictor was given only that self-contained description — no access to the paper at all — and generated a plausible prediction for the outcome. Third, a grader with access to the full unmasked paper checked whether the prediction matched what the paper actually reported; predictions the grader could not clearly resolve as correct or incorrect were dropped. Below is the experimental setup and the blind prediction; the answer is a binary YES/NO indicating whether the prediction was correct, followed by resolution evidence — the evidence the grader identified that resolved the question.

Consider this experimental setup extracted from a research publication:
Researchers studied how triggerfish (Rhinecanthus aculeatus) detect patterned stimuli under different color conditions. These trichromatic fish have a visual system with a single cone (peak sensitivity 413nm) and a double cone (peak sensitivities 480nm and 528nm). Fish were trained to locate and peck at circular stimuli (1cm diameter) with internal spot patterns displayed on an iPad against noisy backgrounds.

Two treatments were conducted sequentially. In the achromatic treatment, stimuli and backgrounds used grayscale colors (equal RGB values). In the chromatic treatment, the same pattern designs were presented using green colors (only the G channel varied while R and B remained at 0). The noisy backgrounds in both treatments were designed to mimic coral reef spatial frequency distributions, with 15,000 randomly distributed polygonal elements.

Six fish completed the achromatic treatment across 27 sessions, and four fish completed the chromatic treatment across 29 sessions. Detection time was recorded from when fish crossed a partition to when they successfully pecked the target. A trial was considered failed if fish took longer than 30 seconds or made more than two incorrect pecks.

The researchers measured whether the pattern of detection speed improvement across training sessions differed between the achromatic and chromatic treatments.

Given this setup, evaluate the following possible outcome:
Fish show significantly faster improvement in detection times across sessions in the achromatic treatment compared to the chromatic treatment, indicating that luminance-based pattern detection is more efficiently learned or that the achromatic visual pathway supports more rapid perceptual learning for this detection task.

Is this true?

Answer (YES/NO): YES